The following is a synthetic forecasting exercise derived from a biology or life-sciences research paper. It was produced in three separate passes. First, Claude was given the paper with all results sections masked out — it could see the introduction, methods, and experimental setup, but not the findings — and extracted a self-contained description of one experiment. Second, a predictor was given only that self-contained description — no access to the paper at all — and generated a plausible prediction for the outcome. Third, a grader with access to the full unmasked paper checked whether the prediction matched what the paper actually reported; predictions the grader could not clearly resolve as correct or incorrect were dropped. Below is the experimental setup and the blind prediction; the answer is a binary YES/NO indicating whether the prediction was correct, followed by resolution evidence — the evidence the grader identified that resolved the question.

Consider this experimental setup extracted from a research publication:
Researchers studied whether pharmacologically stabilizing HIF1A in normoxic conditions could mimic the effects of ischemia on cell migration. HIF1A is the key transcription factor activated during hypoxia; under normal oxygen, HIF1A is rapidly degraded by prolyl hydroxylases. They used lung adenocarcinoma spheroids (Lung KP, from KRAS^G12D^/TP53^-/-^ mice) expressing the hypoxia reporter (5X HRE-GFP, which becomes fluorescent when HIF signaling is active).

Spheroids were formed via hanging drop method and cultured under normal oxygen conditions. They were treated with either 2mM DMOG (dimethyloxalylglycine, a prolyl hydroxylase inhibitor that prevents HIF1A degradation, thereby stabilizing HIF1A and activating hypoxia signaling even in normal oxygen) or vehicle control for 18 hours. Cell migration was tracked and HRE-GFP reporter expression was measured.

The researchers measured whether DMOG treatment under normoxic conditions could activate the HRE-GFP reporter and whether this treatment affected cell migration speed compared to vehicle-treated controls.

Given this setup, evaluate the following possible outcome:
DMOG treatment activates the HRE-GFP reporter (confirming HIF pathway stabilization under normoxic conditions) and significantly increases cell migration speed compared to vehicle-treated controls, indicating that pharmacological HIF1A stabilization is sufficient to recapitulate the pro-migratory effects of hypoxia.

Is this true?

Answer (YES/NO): NO